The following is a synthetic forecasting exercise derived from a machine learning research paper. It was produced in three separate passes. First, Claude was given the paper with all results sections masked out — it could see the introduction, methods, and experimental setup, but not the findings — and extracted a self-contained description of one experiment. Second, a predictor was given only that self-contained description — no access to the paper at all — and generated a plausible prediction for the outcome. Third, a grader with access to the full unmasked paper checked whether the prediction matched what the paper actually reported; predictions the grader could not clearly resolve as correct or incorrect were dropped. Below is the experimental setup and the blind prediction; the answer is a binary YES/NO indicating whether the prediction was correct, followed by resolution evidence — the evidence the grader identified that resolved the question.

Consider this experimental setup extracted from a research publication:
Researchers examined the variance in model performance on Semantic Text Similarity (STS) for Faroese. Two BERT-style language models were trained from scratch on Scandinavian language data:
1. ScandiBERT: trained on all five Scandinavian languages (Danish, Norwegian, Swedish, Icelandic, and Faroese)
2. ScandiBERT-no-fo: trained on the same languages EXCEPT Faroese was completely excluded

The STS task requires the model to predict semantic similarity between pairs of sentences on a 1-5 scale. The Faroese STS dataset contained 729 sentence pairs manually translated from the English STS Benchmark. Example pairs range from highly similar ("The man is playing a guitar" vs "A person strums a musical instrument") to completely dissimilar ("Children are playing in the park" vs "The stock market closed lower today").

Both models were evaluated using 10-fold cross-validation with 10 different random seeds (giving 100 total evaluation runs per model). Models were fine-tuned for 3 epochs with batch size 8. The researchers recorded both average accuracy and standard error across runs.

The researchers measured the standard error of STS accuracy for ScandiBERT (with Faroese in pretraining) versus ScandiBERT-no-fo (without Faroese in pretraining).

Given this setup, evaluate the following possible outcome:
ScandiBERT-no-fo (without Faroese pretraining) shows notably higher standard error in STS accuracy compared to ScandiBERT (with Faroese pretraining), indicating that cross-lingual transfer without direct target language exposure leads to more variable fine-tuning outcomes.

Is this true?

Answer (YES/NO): NO